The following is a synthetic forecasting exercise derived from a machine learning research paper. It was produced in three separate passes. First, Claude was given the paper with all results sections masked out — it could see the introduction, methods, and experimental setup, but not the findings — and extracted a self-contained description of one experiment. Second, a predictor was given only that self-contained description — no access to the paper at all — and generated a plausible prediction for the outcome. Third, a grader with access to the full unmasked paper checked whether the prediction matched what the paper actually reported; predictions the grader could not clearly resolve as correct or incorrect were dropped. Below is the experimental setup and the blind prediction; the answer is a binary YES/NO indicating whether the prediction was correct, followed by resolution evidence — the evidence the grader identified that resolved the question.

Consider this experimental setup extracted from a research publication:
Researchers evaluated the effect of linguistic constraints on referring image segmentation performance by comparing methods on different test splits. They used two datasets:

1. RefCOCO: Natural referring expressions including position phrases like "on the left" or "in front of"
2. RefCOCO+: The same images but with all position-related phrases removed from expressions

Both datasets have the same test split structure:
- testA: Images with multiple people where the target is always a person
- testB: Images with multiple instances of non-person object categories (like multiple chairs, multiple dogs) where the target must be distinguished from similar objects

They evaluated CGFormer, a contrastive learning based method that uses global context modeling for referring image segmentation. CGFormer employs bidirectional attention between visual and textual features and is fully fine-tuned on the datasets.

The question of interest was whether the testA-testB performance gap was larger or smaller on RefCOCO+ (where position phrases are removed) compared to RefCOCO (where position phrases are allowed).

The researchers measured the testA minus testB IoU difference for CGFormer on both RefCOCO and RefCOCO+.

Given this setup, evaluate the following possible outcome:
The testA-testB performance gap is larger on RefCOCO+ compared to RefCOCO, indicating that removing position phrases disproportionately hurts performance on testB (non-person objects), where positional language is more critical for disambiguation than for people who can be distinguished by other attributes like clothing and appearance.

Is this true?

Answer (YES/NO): YES